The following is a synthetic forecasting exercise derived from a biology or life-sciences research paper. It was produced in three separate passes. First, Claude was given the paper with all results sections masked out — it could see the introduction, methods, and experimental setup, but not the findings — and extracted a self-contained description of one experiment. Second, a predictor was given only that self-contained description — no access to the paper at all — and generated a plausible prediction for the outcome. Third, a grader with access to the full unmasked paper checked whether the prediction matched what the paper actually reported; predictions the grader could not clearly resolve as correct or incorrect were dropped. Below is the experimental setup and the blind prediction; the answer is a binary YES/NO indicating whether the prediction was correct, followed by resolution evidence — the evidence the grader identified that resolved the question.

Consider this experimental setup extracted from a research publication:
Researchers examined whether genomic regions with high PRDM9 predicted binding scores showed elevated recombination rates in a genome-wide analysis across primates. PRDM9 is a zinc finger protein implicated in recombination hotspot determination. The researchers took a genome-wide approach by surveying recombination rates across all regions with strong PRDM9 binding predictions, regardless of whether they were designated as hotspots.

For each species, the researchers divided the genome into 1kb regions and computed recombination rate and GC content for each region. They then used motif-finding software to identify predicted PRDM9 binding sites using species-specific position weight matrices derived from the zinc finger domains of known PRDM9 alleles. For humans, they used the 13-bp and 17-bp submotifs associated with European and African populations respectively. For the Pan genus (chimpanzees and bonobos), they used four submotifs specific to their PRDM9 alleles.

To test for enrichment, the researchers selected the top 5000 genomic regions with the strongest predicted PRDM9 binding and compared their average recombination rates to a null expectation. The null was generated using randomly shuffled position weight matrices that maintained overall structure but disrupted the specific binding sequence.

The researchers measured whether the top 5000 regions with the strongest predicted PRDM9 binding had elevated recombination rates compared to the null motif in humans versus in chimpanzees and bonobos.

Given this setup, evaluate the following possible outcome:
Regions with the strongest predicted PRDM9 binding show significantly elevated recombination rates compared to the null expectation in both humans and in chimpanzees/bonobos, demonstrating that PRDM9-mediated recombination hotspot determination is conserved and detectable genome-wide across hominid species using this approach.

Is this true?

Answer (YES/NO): NO